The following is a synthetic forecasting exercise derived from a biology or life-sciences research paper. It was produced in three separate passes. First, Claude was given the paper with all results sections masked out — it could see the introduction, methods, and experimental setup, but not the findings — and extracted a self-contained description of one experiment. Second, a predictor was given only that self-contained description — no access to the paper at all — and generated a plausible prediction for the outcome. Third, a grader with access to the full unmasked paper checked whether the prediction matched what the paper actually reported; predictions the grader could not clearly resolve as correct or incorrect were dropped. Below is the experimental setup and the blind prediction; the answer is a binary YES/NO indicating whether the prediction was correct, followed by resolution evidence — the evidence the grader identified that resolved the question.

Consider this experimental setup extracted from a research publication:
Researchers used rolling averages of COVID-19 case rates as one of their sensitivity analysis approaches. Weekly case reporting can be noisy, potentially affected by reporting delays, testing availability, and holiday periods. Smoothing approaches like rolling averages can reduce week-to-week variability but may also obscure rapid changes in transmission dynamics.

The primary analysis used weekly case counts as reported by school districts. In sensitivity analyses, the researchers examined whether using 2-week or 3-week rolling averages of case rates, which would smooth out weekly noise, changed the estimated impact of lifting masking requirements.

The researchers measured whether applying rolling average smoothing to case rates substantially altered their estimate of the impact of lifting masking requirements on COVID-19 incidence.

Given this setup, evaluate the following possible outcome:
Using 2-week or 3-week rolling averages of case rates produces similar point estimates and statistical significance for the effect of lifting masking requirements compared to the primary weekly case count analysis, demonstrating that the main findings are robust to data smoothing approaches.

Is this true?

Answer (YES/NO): YES